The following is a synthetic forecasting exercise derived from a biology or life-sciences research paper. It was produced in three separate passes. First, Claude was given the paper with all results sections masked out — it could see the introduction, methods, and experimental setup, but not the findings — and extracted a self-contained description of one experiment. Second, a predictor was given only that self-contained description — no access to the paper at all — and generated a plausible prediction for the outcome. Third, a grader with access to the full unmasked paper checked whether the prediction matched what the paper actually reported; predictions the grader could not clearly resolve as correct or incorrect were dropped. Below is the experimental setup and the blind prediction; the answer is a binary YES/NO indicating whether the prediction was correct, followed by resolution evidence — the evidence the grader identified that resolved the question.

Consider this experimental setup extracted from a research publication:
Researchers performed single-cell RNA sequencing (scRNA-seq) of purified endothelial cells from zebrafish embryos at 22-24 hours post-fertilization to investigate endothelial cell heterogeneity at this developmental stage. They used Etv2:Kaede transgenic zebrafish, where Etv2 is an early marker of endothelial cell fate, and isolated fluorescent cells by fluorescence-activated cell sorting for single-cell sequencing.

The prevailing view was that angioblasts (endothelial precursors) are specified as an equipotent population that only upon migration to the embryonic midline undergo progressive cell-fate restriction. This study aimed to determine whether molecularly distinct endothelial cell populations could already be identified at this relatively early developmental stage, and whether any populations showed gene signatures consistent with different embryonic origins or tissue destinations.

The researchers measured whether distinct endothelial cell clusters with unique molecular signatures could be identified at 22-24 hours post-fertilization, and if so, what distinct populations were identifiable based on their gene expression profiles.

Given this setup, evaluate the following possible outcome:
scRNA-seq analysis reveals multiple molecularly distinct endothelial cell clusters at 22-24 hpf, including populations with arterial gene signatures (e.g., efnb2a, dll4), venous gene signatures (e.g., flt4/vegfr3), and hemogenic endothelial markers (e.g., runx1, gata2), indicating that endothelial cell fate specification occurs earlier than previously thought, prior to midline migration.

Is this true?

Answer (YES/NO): NO